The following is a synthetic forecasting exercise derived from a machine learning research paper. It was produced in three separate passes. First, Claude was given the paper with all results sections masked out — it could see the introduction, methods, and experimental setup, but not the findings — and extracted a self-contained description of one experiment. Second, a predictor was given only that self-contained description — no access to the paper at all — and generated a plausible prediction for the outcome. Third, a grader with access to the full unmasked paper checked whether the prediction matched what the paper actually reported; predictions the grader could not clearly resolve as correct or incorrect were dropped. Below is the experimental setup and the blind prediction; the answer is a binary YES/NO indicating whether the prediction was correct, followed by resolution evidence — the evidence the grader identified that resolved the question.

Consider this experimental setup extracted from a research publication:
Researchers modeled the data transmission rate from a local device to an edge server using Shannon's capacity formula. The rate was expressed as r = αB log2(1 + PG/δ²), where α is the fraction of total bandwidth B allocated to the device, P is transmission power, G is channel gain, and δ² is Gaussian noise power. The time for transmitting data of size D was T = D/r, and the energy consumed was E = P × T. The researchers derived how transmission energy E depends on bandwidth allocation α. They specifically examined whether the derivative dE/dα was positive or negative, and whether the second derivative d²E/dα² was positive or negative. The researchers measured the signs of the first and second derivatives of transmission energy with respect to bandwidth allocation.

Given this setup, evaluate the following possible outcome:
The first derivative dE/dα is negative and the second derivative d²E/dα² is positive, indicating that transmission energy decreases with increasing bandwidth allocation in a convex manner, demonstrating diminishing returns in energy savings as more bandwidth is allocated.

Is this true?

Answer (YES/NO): YES